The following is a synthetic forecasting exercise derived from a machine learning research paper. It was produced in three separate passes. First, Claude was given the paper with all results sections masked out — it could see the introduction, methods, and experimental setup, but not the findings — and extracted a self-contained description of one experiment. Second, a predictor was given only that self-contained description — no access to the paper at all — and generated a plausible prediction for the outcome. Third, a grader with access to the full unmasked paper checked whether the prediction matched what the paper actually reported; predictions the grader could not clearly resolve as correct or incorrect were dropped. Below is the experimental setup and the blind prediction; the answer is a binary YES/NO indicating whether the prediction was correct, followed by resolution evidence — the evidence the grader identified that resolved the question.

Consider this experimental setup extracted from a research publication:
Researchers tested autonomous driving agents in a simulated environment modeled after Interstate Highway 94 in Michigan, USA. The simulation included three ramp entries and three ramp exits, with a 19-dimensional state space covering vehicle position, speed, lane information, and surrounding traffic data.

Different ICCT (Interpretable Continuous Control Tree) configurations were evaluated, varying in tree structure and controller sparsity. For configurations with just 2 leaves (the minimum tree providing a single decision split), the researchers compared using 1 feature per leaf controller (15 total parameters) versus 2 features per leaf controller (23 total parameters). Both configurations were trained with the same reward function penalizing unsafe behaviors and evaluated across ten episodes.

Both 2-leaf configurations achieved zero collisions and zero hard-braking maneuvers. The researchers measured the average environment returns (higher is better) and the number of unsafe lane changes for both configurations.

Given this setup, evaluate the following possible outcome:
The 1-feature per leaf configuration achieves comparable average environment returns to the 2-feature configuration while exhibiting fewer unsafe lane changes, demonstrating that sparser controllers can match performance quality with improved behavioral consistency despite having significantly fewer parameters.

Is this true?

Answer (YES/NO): NO